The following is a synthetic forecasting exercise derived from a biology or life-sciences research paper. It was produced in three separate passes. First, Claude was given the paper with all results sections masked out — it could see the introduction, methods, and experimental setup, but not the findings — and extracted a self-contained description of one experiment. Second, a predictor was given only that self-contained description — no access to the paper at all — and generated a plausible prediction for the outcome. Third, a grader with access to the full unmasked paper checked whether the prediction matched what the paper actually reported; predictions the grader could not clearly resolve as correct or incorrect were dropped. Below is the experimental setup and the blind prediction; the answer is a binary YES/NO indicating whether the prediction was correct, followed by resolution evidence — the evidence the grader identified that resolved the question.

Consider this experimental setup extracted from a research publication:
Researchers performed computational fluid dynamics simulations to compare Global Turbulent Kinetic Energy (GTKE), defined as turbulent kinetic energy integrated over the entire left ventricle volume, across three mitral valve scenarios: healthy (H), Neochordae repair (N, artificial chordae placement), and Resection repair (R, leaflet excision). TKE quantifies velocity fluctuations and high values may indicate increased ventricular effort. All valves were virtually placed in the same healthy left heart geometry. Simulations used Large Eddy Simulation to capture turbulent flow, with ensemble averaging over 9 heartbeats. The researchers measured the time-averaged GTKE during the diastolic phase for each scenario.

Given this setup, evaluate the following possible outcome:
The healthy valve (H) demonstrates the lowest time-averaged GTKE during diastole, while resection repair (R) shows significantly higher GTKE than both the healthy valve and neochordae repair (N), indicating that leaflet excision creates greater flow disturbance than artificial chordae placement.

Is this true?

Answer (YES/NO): NO